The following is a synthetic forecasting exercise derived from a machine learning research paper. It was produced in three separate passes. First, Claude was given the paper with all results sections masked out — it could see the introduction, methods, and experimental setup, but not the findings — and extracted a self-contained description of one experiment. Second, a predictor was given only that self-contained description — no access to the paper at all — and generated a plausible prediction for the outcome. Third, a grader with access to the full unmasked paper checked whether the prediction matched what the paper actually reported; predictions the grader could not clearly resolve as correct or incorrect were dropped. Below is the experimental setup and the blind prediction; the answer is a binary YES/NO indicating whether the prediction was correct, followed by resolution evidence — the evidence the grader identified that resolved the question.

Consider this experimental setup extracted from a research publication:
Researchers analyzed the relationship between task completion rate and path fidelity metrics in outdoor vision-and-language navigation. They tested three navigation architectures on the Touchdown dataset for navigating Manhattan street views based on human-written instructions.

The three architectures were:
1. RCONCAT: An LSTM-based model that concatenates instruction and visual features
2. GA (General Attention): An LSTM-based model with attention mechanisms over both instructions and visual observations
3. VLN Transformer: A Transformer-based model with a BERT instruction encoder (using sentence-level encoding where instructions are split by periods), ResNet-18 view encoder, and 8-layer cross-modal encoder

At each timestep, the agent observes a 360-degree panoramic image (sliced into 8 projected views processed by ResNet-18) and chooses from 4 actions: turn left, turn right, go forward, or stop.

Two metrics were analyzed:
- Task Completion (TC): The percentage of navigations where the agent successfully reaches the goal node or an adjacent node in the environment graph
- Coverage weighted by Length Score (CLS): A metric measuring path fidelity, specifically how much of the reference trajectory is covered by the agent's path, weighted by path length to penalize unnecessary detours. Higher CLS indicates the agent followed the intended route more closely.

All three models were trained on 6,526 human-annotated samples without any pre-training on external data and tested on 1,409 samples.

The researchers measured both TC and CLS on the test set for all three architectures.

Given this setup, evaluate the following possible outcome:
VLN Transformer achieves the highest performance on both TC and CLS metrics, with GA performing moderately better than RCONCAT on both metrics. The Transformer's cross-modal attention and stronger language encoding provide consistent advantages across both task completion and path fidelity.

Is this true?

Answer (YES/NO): NO